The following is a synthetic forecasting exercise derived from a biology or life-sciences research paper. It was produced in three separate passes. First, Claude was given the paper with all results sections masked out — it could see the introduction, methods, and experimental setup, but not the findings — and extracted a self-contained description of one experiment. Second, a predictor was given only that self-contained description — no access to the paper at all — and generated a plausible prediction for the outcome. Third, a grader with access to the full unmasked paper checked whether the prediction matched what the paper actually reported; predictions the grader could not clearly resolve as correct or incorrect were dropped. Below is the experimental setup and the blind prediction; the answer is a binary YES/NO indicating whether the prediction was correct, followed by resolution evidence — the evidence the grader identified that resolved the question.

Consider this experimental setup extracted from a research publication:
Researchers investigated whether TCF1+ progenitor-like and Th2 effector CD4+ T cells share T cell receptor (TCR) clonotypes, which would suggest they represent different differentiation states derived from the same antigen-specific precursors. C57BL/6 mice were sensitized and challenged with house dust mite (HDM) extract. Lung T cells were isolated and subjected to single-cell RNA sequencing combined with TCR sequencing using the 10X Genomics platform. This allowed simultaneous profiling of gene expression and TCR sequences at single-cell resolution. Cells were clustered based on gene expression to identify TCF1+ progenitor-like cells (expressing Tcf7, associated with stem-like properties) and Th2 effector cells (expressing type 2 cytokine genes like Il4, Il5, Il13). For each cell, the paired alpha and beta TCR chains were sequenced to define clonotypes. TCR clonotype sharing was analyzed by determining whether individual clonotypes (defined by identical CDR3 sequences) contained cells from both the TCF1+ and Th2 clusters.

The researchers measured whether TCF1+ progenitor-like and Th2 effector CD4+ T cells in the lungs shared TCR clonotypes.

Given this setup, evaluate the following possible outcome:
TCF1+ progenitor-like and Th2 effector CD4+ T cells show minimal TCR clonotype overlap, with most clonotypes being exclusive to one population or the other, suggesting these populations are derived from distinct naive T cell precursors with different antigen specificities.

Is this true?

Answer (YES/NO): NO